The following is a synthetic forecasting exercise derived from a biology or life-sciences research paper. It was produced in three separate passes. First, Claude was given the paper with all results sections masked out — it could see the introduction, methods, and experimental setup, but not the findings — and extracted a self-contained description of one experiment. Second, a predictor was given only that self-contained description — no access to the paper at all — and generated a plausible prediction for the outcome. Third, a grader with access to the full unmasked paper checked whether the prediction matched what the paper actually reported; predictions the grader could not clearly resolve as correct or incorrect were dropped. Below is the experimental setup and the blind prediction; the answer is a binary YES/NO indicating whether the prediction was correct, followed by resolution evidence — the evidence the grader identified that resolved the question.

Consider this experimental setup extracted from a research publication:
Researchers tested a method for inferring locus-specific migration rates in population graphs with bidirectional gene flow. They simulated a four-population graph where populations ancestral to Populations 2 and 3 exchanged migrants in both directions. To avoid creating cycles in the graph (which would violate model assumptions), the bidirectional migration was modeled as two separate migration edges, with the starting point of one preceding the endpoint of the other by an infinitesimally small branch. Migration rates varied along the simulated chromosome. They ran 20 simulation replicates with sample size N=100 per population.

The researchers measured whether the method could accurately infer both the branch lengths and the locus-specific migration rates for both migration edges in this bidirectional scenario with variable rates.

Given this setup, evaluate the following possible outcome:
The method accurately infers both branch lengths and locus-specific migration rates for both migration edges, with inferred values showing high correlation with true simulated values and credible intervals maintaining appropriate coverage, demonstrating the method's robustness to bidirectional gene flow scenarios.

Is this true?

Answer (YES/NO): NO